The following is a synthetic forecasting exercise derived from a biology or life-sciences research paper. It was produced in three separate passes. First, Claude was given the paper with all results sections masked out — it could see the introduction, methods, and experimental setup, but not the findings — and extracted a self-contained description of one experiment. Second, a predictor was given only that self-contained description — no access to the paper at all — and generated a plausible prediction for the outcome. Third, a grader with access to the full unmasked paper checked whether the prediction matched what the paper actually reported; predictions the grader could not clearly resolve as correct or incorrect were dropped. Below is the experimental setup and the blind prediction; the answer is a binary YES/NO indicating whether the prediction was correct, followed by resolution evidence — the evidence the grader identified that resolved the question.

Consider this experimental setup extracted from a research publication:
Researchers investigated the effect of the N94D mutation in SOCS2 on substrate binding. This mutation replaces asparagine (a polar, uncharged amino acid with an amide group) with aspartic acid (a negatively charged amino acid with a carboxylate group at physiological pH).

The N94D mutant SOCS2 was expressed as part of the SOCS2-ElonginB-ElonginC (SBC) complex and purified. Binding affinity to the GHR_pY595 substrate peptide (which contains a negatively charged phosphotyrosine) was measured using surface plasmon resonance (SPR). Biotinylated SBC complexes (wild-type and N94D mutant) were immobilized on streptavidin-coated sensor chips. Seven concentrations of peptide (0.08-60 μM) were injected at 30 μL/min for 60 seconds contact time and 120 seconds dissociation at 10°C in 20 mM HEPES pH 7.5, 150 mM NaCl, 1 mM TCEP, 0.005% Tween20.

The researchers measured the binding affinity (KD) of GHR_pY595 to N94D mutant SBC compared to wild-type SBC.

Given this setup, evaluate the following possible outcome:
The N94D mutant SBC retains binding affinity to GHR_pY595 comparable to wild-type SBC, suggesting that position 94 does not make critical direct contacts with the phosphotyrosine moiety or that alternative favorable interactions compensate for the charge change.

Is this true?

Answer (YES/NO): NO